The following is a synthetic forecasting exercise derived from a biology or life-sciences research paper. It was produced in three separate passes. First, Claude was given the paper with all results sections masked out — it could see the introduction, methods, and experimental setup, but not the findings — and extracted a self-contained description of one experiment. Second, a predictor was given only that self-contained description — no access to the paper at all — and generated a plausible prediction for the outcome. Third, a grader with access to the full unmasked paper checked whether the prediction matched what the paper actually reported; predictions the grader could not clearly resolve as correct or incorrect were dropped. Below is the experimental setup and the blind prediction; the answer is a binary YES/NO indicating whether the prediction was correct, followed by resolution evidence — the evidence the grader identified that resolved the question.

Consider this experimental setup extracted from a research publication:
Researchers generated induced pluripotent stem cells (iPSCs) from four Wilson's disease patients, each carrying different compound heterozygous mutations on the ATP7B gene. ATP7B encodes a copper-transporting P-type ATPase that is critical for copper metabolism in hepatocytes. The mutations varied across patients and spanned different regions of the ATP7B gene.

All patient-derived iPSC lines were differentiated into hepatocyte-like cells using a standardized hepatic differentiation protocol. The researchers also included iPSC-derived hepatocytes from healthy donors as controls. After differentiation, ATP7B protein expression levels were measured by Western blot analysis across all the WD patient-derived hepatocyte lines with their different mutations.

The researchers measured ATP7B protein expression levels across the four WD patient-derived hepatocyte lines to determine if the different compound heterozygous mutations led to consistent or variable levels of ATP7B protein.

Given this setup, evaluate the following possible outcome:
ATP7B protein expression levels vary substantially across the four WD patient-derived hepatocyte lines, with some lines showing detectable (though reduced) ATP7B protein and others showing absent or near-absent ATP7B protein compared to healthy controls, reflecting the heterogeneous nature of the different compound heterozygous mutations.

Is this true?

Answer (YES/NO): YES